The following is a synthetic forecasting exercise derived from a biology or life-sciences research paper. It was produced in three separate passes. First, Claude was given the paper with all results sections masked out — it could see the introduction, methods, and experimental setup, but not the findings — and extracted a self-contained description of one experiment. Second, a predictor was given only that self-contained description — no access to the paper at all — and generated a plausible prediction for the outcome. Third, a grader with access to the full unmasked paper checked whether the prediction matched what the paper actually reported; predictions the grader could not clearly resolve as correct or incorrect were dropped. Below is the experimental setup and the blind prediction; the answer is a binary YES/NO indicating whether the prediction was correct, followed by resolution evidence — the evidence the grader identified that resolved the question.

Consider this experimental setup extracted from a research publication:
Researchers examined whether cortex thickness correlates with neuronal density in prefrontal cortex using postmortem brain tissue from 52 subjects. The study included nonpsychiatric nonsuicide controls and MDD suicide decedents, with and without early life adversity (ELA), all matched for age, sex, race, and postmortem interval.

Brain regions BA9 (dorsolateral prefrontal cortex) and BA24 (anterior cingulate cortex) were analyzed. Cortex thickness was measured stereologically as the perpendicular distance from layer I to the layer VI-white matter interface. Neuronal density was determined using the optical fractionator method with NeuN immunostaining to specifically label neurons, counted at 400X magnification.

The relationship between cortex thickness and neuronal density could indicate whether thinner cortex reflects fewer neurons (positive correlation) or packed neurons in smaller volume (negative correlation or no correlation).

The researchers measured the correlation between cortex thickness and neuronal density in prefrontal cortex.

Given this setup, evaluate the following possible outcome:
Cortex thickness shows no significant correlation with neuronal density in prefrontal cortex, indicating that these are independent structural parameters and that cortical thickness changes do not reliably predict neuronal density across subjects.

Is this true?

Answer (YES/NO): NO